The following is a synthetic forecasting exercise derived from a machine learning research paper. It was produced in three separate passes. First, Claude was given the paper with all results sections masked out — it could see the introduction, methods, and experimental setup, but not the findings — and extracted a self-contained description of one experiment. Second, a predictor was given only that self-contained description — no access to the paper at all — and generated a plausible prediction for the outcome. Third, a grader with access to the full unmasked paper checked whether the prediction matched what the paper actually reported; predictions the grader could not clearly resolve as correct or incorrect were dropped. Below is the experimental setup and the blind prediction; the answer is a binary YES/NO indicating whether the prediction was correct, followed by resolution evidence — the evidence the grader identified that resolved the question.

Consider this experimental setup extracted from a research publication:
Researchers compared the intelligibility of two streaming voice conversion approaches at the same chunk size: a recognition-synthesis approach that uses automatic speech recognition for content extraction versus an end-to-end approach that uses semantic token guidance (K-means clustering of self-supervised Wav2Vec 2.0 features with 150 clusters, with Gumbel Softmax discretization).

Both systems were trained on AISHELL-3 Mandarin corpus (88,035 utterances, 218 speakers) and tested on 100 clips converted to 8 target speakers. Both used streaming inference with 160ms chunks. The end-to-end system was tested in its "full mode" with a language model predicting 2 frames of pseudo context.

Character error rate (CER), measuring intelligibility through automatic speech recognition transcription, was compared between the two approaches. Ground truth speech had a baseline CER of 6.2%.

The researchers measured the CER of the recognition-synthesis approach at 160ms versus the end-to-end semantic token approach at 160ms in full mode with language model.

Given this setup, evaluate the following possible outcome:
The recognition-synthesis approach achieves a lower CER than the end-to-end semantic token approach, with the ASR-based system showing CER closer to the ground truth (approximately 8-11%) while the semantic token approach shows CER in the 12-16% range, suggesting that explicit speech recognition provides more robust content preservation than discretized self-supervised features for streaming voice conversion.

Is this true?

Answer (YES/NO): YES